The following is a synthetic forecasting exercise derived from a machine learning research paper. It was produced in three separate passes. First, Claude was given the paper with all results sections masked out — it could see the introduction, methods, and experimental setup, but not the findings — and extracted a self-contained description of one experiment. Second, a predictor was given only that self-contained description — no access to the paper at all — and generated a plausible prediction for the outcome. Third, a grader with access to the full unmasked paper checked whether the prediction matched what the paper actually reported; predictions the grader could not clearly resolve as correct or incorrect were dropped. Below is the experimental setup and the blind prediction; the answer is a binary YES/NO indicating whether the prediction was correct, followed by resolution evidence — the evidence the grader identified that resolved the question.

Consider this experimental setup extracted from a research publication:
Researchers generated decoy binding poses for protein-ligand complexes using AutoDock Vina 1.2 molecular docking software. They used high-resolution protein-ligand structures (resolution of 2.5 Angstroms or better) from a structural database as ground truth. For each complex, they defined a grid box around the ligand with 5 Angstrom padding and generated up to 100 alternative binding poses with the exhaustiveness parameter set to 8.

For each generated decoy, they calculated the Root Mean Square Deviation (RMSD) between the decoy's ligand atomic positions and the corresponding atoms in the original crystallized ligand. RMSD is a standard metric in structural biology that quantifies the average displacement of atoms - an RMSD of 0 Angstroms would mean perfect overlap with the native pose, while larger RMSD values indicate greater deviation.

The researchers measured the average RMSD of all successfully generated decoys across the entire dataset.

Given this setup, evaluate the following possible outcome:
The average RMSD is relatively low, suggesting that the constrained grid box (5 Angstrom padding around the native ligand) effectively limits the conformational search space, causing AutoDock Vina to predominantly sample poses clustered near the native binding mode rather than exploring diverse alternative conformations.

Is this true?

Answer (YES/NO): NO